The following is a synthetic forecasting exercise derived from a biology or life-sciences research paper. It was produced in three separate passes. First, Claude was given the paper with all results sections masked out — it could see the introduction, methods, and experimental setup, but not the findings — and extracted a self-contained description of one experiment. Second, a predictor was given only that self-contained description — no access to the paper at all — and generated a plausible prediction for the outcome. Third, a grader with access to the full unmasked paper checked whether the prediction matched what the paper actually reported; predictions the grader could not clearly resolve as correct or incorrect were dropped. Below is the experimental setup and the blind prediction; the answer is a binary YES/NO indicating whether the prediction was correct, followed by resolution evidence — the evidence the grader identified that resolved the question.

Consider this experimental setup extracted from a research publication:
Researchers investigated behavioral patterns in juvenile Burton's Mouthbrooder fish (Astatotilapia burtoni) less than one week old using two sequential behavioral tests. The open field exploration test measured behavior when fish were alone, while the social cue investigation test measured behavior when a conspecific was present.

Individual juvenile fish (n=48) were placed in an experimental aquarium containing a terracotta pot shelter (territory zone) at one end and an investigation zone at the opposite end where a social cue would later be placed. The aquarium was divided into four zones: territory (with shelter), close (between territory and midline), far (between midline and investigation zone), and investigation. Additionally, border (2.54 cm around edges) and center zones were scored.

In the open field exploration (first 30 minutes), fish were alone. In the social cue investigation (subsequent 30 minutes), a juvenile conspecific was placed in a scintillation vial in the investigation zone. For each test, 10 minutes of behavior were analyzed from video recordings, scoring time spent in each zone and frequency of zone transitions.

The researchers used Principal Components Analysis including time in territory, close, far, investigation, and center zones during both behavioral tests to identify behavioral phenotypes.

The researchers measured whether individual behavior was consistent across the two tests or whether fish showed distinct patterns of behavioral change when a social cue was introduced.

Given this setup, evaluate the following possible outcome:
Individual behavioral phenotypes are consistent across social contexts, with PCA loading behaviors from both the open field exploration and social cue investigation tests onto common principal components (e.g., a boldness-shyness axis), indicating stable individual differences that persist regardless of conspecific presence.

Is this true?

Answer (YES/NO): NO